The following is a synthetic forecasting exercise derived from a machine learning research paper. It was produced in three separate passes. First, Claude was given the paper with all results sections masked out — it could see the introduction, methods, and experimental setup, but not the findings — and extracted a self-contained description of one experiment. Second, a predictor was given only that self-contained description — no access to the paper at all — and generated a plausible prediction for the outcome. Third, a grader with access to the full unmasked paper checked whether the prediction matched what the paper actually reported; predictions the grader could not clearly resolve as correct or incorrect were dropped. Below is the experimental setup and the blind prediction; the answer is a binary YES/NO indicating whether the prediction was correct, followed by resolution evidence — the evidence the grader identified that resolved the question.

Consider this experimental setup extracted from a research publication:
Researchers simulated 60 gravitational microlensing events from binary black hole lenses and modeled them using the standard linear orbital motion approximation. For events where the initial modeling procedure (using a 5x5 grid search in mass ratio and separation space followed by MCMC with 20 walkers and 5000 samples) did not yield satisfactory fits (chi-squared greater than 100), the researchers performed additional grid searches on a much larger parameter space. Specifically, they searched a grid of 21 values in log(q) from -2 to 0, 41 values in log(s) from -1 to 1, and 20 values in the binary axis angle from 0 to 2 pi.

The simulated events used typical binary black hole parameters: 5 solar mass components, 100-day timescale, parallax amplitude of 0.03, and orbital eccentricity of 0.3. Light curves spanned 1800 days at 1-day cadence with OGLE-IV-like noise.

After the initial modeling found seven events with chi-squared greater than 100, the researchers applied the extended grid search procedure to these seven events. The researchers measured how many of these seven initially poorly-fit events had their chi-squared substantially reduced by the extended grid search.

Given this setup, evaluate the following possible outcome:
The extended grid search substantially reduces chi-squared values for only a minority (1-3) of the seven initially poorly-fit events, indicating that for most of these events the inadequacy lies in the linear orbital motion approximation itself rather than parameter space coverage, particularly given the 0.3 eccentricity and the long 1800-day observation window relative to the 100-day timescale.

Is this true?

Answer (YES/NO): YES